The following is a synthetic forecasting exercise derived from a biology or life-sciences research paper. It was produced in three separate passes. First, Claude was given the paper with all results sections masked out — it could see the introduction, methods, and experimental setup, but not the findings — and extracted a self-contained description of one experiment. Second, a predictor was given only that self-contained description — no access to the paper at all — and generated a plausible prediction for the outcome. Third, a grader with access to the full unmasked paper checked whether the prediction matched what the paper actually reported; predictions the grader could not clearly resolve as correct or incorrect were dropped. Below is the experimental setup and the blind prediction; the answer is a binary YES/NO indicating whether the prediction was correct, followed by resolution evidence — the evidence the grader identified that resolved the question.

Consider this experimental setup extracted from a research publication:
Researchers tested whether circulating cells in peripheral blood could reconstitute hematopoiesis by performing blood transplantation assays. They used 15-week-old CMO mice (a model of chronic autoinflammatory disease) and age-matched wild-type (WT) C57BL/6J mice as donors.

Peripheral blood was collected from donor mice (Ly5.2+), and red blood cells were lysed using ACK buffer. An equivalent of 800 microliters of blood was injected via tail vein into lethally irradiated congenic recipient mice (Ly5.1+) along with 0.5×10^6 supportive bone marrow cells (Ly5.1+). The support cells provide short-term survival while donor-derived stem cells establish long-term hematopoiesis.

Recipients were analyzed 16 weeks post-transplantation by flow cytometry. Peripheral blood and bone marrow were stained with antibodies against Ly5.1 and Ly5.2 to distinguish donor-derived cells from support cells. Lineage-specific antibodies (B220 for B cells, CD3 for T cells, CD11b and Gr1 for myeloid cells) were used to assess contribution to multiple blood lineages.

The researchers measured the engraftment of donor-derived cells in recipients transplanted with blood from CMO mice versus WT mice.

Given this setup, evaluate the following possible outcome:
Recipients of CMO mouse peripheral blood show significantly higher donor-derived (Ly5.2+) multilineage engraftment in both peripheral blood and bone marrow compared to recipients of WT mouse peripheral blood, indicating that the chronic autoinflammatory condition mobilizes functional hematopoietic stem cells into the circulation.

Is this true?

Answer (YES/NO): YES